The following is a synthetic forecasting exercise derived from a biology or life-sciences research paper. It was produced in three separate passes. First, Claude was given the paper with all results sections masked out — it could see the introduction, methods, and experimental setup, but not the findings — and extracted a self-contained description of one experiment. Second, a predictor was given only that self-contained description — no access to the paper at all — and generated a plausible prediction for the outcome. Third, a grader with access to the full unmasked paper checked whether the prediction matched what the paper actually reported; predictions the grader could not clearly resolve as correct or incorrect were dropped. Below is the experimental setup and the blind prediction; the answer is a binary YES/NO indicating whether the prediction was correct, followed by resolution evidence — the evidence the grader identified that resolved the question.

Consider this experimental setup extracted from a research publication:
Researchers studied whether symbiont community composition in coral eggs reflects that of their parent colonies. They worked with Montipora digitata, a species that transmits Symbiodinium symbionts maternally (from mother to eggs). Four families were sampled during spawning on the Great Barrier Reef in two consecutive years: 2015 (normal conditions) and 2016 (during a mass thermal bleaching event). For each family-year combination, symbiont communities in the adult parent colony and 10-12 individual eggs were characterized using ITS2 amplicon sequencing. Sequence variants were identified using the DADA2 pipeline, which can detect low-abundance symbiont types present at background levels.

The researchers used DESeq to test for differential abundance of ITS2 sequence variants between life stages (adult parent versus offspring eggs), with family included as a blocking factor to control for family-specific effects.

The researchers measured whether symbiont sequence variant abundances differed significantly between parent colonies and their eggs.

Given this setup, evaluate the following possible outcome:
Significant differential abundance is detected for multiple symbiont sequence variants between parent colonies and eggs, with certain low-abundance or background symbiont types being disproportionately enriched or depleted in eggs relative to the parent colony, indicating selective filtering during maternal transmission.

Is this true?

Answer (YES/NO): NO